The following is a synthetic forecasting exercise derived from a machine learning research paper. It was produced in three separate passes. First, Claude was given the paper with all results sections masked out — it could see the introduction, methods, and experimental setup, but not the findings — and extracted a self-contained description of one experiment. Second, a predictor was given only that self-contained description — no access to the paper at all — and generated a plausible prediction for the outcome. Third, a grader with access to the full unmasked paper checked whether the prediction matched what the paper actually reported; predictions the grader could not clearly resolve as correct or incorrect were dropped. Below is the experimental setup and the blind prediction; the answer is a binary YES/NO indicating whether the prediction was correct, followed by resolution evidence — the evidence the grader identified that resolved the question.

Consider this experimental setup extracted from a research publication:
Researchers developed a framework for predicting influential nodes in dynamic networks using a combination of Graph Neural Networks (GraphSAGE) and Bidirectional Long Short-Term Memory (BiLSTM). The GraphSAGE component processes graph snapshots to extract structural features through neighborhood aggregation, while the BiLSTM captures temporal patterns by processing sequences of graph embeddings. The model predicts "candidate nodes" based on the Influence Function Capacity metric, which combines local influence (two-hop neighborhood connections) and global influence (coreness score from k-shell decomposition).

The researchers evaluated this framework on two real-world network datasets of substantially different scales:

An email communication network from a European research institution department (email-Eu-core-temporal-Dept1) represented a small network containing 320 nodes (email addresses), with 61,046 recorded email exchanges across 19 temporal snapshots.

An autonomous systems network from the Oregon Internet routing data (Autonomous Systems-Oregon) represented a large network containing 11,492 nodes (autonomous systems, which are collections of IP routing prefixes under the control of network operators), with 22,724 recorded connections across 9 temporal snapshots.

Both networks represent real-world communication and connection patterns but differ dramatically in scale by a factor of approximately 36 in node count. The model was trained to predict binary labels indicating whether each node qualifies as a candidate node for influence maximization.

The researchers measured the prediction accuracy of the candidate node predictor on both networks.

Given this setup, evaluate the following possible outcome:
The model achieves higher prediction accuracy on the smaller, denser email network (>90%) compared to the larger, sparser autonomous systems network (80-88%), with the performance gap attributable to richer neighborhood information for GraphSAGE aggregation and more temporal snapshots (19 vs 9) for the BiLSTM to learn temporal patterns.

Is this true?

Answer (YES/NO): NO